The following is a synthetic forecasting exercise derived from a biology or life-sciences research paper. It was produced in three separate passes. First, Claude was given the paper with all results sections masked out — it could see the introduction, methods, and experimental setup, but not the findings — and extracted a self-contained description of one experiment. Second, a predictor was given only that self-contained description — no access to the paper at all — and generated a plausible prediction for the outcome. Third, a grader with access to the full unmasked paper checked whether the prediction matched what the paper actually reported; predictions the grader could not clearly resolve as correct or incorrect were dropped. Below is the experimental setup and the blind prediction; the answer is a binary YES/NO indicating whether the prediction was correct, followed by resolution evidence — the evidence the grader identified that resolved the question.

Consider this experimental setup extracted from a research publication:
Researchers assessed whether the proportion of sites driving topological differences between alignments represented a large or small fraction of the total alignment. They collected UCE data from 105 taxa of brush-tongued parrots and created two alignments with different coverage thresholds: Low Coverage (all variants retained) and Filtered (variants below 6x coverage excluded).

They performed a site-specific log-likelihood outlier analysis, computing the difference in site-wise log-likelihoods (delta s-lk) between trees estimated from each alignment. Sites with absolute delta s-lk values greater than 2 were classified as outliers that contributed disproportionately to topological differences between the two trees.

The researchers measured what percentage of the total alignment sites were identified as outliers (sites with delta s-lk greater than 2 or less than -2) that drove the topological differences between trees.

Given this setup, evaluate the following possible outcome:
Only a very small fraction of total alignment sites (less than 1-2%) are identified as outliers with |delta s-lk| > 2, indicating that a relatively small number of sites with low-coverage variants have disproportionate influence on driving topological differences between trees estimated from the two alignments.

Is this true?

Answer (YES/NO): NO